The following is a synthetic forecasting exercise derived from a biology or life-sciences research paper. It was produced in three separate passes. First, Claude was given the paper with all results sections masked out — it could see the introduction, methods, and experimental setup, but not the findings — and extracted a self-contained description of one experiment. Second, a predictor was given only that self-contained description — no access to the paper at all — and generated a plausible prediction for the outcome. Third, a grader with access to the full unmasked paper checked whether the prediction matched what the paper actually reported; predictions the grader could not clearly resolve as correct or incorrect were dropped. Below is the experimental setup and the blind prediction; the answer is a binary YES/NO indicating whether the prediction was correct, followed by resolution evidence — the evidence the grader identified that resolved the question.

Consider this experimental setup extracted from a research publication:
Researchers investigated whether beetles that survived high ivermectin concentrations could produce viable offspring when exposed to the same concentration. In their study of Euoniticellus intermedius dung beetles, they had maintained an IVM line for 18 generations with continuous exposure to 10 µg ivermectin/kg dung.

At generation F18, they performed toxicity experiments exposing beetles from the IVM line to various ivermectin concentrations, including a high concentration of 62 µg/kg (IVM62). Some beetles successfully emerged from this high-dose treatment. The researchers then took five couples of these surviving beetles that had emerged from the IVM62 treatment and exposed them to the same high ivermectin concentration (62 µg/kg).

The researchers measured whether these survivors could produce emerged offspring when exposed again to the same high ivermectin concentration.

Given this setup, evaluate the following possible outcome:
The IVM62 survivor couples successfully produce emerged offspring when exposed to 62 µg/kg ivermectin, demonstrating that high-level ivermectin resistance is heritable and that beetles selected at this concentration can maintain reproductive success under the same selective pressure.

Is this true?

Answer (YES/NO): NO